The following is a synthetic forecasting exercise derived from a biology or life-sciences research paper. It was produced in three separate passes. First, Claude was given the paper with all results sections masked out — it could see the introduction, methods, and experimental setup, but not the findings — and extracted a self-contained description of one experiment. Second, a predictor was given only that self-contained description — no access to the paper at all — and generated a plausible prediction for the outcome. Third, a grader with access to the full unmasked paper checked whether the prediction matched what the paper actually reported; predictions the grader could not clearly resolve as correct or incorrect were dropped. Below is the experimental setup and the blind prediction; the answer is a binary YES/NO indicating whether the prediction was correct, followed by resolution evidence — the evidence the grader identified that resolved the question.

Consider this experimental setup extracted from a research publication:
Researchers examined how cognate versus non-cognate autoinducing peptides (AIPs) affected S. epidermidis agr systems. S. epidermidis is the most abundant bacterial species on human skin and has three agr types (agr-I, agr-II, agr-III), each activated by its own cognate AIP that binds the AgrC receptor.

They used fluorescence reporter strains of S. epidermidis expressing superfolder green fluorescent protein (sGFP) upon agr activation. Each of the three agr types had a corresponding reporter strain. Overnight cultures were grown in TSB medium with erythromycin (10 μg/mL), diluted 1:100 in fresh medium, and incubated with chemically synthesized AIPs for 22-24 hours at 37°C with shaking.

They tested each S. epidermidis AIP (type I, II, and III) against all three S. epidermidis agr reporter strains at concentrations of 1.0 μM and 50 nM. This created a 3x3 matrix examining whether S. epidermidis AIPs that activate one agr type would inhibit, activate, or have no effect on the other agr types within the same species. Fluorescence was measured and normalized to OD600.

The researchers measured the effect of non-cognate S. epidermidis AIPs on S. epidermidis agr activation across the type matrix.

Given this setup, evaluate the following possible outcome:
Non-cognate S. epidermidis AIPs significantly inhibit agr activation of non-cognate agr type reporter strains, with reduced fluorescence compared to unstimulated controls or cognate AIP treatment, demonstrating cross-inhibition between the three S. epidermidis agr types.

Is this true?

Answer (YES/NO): NO